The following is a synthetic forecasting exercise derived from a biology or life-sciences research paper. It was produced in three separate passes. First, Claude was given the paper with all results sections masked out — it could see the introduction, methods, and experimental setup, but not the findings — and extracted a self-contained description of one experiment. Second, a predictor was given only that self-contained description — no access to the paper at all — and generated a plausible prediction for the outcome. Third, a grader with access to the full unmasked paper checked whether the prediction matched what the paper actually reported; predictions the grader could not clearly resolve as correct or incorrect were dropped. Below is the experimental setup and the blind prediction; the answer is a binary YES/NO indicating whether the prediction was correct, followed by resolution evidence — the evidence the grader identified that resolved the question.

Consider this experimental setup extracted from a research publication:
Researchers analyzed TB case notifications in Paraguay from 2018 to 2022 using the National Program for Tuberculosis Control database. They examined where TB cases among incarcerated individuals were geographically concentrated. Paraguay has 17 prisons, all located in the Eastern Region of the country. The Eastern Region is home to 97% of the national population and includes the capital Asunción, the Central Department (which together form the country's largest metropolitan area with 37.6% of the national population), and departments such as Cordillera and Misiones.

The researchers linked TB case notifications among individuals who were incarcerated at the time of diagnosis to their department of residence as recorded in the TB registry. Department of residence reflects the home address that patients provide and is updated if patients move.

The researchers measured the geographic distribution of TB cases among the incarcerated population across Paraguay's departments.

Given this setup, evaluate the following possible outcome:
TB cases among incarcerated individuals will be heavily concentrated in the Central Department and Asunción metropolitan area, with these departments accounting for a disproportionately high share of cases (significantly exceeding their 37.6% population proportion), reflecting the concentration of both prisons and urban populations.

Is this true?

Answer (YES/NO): NO